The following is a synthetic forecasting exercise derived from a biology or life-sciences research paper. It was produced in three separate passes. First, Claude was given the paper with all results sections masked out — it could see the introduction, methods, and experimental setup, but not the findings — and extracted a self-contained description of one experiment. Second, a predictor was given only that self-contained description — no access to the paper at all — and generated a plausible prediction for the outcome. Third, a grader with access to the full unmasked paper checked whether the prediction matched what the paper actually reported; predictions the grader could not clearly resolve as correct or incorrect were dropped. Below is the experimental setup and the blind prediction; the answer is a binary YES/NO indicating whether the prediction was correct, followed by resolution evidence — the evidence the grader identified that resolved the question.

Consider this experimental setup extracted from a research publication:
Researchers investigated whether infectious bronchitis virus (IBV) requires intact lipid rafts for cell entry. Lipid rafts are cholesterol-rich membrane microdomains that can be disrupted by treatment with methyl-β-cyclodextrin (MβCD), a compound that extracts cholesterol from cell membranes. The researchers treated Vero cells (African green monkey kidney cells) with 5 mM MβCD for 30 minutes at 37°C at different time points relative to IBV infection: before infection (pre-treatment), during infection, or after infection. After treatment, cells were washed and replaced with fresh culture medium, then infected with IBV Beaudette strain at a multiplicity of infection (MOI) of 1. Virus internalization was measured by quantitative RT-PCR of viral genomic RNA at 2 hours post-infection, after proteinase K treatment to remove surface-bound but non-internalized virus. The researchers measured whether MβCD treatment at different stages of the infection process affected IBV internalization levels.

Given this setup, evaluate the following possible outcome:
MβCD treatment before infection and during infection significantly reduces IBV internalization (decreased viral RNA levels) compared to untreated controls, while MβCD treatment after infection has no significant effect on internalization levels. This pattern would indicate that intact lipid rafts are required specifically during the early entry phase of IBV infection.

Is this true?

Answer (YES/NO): YES